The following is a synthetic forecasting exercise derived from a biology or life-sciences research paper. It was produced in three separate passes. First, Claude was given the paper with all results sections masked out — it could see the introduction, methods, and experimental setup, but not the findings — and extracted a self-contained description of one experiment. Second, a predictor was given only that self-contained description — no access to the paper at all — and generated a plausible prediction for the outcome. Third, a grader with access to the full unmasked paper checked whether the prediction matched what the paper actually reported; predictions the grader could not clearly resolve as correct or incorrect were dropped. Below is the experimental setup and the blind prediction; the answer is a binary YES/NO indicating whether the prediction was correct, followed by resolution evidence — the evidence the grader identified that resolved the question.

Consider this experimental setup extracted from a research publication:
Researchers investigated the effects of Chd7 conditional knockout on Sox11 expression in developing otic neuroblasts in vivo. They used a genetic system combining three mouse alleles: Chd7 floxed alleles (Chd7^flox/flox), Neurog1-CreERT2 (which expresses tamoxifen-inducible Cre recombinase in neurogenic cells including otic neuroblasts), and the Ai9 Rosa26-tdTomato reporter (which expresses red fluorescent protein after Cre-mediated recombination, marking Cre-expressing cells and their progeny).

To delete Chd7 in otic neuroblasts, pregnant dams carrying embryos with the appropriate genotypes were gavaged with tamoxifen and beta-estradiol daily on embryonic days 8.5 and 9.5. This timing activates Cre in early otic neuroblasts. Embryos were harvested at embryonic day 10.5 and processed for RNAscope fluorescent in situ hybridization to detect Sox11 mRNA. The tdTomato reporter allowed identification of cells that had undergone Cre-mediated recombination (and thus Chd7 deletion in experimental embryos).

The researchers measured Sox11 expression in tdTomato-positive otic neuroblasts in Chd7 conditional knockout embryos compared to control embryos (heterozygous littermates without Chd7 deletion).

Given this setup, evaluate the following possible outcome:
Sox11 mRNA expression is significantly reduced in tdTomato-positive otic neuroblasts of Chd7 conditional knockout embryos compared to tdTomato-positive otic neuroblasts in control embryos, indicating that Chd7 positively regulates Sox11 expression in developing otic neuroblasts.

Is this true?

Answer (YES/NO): YES